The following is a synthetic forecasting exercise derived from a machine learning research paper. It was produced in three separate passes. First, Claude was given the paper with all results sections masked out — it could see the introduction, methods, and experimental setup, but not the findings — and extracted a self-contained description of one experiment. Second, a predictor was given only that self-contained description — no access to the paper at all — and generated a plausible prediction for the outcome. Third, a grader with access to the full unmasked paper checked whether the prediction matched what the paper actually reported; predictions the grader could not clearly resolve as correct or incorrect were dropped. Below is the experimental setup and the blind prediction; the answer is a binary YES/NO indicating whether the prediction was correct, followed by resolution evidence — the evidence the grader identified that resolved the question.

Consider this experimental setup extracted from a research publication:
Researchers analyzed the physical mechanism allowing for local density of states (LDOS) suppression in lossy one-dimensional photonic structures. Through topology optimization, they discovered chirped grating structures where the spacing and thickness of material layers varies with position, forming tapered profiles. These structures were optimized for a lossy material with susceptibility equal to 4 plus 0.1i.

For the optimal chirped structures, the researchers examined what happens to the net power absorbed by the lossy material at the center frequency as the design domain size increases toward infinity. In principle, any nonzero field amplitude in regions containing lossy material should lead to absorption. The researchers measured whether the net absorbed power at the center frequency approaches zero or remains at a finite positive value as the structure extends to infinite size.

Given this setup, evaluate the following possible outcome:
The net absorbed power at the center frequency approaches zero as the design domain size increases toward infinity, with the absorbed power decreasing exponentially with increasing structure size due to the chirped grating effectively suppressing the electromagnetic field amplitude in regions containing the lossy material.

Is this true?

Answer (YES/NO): NO